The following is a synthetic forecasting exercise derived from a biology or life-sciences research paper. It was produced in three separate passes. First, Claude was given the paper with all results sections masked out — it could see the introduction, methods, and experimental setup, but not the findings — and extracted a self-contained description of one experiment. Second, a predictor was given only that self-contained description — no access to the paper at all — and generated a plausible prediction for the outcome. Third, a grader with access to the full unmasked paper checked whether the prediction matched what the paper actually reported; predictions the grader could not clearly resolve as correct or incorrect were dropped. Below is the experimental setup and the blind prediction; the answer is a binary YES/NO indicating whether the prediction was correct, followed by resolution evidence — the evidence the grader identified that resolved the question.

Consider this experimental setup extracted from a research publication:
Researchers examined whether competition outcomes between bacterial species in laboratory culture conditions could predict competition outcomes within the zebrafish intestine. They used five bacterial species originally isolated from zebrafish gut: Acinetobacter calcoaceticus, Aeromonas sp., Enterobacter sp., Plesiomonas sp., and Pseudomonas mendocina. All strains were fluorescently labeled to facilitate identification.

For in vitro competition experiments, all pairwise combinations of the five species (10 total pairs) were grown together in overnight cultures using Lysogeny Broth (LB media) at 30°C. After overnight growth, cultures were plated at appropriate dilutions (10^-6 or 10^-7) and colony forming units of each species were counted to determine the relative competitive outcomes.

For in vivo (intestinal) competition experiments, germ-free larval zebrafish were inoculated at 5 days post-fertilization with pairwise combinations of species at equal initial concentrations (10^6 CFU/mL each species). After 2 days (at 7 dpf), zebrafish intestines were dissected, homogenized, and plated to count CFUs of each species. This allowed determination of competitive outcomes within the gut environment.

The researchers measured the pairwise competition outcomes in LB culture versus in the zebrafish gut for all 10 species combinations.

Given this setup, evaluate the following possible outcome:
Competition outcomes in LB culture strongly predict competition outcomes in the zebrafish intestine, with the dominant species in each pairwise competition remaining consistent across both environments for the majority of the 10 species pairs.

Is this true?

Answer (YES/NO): NO